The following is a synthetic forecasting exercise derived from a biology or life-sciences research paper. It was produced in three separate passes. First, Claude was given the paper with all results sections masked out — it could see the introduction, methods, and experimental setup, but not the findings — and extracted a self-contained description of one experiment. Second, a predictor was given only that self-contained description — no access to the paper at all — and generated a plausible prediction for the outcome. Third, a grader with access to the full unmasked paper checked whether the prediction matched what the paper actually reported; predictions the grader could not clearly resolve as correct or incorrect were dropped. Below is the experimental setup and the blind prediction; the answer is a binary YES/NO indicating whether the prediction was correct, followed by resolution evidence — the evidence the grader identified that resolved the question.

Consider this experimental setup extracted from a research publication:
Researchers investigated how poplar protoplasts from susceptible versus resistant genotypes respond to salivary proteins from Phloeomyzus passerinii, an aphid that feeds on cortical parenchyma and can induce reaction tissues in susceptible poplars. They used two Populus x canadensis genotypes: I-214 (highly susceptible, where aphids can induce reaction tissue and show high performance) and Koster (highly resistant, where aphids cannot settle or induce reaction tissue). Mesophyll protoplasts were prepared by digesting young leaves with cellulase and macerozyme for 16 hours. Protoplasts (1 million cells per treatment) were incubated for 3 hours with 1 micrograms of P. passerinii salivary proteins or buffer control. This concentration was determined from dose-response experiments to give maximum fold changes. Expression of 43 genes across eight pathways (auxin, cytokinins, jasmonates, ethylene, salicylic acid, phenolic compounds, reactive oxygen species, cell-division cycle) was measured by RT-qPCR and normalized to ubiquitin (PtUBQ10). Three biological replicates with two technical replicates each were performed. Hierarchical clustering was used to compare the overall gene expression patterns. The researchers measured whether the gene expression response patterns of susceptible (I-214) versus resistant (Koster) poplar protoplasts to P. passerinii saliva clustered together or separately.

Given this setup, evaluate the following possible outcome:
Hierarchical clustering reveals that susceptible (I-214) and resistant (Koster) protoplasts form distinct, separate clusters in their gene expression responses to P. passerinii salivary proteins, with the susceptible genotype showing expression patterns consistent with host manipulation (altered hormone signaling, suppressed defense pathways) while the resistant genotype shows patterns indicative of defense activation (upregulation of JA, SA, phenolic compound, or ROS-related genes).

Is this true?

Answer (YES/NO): NO